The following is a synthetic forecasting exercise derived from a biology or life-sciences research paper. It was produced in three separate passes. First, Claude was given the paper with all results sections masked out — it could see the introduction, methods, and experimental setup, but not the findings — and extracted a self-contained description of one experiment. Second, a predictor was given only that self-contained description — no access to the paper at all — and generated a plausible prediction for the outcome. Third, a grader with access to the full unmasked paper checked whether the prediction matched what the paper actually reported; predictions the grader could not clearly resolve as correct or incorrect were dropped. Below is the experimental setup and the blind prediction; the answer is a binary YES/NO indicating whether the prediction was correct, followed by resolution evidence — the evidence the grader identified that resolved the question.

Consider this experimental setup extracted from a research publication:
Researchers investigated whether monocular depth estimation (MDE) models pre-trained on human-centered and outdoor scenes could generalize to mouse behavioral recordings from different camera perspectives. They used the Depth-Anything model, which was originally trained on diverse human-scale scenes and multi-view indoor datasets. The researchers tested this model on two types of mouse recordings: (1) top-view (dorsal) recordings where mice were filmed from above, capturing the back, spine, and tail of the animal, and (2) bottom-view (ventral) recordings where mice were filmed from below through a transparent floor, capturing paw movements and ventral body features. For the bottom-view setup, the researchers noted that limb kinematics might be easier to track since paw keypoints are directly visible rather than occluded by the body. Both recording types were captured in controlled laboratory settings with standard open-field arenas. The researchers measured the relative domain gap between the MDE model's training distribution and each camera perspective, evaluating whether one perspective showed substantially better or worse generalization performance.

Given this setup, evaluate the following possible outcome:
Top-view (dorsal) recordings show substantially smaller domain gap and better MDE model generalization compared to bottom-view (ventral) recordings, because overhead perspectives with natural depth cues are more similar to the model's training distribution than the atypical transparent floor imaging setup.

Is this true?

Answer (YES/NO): YES